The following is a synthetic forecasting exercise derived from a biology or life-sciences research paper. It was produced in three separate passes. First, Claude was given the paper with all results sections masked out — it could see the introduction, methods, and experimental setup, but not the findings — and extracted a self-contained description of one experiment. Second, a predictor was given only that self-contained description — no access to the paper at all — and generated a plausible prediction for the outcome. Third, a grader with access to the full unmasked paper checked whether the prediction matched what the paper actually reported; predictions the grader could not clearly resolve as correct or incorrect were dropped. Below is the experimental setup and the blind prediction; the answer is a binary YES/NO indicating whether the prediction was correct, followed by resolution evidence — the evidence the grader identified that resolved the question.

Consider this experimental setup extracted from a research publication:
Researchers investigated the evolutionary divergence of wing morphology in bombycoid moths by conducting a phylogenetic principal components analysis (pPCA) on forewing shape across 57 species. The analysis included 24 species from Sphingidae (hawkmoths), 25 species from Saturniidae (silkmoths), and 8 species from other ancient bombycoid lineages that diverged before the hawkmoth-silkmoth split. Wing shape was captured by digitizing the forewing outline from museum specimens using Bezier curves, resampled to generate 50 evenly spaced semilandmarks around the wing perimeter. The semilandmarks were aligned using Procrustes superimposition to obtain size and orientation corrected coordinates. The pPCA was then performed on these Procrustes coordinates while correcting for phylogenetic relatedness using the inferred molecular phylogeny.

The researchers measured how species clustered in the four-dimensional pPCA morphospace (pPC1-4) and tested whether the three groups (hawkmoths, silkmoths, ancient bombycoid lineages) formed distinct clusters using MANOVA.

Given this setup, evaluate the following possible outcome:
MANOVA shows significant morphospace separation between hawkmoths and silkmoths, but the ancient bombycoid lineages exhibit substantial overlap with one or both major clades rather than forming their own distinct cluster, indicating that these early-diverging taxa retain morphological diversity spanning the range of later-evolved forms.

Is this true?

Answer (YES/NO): NO